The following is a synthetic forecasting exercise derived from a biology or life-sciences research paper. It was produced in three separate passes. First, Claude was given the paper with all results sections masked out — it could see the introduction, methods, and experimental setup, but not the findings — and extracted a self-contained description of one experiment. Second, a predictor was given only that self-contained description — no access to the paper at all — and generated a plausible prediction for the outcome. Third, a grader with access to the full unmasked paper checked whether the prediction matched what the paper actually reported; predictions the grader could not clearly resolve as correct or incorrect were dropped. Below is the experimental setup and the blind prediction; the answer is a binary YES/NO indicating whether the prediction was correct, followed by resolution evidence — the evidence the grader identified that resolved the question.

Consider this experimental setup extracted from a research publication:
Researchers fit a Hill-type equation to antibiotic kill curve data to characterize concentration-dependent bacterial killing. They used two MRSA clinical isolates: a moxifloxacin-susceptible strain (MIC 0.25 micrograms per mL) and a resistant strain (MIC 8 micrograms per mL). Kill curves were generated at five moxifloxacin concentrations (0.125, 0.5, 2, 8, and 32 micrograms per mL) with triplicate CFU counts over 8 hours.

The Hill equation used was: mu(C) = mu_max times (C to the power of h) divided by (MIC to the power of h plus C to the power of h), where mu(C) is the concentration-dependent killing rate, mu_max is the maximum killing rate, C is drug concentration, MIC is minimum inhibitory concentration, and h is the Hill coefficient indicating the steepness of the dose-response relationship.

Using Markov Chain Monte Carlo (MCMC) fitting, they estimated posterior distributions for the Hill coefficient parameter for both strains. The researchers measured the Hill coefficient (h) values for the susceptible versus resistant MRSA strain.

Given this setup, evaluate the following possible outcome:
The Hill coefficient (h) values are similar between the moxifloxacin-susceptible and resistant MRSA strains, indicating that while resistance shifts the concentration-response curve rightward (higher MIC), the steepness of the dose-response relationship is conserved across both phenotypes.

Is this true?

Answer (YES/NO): NO